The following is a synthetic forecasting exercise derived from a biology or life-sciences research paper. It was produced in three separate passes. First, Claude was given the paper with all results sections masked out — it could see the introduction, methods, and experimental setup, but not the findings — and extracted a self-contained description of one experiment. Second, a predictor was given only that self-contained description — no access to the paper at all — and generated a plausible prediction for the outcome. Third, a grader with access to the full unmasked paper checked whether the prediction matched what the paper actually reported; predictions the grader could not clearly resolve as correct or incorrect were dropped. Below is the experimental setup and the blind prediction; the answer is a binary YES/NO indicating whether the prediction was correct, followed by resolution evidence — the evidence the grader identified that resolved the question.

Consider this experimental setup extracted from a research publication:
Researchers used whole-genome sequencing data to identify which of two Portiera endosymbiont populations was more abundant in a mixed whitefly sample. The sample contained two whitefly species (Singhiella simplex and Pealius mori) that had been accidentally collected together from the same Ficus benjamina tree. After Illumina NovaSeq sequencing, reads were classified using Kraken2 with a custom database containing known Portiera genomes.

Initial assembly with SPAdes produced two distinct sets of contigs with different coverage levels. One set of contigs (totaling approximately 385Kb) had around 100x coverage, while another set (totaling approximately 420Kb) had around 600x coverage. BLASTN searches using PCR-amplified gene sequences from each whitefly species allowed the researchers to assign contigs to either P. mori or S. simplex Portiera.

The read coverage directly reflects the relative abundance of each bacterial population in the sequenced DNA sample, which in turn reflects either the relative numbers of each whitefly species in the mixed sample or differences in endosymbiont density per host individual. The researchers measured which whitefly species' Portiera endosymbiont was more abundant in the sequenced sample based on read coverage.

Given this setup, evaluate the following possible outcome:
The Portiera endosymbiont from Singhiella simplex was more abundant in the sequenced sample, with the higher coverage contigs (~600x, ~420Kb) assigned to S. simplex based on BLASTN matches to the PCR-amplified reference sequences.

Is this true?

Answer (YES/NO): YES